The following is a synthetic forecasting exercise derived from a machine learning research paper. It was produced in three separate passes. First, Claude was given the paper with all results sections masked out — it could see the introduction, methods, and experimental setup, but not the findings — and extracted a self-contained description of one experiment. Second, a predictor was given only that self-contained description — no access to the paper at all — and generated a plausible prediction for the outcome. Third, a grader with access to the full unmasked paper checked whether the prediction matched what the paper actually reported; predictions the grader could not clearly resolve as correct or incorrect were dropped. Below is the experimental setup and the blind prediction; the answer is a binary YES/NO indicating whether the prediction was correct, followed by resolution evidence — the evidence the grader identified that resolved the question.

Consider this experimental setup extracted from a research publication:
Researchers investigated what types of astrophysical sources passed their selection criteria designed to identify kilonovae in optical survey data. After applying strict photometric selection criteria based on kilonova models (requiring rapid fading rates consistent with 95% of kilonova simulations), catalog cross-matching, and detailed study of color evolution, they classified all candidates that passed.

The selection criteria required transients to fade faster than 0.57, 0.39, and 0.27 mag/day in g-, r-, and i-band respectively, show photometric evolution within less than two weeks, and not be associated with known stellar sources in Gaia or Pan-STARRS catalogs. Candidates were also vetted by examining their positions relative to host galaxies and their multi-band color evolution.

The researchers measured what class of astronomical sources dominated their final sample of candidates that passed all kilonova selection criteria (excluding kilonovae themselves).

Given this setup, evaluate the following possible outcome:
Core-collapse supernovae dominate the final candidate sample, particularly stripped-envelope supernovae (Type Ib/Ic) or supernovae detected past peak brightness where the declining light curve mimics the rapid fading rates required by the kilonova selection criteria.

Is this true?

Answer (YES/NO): NO